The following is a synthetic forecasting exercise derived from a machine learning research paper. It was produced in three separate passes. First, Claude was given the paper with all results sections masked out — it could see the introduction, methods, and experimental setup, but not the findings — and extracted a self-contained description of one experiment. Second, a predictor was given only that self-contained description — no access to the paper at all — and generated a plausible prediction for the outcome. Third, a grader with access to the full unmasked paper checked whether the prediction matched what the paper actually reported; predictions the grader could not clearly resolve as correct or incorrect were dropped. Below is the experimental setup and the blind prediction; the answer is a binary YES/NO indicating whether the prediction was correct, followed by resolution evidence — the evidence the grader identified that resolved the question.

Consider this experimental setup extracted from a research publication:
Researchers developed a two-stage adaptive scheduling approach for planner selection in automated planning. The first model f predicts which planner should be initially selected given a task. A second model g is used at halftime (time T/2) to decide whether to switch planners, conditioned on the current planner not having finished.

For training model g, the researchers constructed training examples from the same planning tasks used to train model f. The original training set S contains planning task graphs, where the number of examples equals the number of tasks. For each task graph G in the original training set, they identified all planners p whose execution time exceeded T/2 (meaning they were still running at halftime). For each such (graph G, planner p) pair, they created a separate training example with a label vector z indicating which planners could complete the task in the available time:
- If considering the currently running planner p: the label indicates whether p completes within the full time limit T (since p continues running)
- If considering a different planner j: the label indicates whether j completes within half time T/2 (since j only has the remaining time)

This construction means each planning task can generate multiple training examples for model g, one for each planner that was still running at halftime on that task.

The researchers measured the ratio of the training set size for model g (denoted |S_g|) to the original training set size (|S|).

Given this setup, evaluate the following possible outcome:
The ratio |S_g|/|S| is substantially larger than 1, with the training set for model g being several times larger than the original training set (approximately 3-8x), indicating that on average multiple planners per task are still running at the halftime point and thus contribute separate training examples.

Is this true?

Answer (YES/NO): YES